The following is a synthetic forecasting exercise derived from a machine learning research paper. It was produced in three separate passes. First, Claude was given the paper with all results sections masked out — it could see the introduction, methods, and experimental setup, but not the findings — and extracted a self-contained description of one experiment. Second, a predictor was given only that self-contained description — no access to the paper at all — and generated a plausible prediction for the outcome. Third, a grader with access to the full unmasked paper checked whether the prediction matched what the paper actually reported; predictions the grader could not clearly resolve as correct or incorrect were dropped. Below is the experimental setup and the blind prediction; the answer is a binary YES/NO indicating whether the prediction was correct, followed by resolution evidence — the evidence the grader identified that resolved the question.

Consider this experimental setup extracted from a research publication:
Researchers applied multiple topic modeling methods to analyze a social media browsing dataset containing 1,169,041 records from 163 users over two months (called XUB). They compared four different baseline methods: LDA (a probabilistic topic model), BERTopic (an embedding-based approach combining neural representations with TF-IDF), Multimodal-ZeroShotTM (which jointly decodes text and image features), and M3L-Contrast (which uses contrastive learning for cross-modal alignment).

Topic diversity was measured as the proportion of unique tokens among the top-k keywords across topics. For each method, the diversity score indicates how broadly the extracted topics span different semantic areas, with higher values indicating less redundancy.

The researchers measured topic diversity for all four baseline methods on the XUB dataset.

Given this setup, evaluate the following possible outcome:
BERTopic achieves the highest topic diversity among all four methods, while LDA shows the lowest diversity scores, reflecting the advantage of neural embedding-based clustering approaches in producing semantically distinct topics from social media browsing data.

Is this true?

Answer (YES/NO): NO